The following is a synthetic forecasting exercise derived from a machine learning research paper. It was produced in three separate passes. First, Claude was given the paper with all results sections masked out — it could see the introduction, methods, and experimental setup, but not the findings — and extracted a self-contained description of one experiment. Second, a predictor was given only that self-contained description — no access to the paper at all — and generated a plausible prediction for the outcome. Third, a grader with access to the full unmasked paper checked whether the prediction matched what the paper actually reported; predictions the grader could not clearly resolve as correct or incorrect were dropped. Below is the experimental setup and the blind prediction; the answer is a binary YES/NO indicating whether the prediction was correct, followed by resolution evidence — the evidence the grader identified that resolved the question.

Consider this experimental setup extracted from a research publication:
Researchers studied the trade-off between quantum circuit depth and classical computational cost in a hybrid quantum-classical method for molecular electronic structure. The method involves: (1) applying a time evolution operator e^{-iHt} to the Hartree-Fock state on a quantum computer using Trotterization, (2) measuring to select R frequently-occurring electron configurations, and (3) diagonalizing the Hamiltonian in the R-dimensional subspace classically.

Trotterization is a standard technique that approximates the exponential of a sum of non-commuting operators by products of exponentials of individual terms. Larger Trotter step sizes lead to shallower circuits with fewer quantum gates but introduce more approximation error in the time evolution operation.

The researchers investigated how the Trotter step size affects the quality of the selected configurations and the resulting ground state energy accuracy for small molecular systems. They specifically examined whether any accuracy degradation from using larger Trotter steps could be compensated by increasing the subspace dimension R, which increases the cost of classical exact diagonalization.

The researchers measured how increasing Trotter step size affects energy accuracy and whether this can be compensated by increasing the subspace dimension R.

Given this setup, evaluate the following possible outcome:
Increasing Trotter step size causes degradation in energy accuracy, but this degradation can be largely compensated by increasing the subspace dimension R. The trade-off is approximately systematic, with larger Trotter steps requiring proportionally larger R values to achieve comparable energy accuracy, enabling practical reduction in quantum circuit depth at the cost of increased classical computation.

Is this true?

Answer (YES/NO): YES